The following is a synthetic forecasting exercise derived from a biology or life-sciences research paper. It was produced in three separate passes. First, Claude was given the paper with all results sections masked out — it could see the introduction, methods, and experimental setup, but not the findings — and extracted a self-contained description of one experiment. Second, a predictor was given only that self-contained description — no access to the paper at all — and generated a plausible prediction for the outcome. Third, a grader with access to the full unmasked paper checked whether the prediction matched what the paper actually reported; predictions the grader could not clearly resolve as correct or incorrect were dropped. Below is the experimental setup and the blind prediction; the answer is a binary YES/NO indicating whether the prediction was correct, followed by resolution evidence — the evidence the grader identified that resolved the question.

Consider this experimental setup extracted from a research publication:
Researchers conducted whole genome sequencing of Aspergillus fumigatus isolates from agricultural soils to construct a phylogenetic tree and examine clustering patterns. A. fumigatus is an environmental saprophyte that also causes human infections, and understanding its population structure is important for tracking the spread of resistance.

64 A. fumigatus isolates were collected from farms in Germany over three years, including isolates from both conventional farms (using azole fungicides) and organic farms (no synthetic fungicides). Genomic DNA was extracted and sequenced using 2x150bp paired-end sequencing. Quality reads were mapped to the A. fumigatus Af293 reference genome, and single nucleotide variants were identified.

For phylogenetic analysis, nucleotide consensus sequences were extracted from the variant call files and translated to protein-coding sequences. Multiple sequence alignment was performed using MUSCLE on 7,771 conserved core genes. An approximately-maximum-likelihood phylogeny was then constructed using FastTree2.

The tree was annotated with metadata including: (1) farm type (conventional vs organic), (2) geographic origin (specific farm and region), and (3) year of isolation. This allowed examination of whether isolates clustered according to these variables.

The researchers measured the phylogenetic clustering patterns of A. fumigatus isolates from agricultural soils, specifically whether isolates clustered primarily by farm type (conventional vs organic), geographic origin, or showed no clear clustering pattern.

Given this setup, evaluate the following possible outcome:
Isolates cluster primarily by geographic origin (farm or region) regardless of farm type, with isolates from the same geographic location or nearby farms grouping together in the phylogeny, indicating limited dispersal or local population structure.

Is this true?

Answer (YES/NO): NO